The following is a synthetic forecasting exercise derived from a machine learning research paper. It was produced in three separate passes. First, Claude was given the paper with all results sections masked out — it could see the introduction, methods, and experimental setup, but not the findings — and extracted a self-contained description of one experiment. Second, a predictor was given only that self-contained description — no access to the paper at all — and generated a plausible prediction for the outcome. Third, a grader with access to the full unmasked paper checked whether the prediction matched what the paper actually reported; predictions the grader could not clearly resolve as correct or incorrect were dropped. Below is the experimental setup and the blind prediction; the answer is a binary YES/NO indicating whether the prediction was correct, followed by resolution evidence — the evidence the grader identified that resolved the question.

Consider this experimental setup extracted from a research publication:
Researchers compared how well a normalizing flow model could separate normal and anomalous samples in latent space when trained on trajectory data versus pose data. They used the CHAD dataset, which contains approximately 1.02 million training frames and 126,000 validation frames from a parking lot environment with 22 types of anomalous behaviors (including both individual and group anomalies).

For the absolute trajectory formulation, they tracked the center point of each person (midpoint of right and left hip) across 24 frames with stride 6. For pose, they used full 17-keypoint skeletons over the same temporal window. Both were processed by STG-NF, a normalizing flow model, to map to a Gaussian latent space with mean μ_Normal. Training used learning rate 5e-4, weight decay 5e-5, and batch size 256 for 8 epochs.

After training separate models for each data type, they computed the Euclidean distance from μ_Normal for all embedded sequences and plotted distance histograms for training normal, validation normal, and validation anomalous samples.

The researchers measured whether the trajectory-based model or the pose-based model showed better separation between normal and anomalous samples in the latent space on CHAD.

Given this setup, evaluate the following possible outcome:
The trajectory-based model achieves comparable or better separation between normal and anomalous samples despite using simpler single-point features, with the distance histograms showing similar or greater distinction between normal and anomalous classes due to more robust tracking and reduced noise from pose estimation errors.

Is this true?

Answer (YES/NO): NO